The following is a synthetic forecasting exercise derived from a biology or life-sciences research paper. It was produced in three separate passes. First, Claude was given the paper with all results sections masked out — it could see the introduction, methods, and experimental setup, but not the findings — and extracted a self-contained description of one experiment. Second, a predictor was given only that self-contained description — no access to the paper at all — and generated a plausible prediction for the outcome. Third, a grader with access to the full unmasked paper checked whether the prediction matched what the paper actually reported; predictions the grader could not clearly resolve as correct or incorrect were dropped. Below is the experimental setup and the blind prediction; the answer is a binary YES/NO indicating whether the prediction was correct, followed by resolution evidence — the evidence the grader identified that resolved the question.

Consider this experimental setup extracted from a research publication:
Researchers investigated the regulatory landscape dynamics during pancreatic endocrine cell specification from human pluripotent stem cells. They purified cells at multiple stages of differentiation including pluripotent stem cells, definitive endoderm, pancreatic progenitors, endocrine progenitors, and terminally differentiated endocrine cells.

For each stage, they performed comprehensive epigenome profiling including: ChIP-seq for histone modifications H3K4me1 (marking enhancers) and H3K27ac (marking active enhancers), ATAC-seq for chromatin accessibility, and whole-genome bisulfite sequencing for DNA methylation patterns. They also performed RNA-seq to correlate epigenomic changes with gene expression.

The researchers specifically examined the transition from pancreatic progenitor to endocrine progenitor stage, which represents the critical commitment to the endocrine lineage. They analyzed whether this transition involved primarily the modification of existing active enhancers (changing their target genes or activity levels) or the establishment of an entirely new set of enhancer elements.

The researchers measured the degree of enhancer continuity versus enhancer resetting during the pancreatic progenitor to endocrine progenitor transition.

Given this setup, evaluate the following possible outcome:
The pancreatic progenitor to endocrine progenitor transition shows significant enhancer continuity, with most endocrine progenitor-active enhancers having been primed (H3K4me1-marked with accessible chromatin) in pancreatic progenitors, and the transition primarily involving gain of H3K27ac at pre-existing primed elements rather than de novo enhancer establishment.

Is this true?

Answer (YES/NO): NO